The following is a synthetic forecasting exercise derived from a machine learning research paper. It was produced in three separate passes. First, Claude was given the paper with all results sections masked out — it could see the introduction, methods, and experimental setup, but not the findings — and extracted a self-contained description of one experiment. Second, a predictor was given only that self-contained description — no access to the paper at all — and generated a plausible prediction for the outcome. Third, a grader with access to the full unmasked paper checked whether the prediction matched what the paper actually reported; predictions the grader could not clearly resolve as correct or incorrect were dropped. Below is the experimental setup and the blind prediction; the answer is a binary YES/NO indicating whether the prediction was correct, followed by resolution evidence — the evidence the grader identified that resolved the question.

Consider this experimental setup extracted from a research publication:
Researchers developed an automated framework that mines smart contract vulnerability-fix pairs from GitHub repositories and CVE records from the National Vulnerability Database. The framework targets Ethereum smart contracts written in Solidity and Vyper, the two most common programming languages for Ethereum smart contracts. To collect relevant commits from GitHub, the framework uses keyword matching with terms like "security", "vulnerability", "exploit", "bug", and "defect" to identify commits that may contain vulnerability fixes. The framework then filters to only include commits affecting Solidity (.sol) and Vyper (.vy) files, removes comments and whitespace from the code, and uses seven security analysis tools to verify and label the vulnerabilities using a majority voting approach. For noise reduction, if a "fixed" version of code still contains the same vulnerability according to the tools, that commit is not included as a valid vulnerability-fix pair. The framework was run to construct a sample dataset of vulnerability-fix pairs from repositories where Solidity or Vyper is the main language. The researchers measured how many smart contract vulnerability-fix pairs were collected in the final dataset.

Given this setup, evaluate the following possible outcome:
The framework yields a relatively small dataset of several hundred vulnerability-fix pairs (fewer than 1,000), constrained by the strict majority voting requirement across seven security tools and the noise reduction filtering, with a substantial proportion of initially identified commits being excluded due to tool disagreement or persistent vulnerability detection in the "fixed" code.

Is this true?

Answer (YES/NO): NO